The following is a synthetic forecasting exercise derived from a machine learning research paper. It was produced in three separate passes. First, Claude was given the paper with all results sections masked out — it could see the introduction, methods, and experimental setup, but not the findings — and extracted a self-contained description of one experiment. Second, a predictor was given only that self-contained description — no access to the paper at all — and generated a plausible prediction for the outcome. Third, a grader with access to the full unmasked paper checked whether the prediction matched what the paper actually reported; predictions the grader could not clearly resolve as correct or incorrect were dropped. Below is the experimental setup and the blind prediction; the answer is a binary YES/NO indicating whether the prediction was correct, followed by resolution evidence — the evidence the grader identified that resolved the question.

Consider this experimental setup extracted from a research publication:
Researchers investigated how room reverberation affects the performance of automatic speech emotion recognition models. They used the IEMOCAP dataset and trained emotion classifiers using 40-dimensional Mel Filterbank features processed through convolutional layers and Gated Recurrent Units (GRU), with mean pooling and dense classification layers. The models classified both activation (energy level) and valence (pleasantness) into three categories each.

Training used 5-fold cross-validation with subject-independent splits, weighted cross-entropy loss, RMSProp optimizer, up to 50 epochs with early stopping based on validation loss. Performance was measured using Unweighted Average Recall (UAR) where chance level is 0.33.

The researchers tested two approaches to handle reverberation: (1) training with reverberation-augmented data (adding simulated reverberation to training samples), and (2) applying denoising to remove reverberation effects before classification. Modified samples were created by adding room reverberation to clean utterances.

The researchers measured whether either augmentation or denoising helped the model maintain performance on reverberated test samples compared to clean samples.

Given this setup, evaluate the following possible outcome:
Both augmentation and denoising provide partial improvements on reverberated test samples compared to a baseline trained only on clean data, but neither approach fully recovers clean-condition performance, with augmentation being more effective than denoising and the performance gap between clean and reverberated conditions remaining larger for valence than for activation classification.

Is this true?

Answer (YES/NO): NO